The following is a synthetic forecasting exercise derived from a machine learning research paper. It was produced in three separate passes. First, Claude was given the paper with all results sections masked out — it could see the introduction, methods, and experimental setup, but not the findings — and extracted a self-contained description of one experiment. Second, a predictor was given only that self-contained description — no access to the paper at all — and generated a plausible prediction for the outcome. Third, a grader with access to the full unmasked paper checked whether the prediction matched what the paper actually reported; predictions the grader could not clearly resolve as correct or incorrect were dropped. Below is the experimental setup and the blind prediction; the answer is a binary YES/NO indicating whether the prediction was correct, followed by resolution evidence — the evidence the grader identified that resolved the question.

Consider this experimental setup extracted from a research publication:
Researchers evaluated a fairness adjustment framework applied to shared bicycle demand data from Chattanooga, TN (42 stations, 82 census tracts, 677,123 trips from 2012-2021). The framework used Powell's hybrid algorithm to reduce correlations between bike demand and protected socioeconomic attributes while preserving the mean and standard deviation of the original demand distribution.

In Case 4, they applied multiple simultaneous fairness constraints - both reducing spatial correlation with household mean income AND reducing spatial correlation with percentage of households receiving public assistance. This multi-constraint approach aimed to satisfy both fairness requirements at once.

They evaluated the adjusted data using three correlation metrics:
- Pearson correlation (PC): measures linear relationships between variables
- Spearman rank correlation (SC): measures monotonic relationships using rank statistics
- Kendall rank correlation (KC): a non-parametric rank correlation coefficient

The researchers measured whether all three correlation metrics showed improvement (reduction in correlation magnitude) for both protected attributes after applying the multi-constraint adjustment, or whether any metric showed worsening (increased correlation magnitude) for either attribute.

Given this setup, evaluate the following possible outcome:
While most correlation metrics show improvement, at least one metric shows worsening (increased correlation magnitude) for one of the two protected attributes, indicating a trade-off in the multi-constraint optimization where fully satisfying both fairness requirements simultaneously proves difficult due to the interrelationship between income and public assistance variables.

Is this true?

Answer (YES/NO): YES